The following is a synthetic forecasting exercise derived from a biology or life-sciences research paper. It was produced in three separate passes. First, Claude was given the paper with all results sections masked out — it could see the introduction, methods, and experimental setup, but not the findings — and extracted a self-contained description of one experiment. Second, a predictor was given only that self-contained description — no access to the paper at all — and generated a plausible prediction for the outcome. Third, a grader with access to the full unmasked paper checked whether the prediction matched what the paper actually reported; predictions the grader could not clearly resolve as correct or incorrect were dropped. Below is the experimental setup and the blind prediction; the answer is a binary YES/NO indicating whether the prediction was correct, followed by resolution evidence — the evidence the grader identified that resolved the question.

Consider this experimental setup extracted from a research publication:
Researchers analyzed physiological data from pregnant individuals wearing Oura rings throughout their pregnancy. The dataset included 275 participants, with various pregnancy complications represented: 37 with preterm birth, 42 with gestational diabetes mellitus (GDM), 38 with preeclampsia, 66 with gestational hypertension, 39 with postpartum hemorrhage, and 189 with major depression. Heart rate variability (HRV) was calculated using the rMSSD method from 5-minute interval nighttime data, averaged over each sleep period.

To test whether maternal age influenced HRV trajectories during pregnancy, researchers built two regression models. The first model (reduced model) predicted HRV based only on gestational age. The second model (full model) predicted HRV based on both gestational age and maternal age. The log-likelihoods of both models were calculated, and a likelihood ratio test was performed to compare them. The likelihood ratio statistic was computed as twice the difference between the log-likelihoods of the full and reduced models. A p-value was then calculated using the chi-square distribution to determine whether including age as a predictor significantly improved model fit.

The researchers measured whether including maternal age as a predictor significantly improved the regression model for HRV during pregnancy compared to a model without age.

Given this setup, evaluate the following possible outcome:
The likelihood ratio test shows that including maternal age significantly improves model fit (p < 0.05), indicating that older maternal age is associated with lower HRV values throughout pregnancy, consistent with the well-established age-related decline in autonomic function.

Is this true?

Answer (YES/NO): NO